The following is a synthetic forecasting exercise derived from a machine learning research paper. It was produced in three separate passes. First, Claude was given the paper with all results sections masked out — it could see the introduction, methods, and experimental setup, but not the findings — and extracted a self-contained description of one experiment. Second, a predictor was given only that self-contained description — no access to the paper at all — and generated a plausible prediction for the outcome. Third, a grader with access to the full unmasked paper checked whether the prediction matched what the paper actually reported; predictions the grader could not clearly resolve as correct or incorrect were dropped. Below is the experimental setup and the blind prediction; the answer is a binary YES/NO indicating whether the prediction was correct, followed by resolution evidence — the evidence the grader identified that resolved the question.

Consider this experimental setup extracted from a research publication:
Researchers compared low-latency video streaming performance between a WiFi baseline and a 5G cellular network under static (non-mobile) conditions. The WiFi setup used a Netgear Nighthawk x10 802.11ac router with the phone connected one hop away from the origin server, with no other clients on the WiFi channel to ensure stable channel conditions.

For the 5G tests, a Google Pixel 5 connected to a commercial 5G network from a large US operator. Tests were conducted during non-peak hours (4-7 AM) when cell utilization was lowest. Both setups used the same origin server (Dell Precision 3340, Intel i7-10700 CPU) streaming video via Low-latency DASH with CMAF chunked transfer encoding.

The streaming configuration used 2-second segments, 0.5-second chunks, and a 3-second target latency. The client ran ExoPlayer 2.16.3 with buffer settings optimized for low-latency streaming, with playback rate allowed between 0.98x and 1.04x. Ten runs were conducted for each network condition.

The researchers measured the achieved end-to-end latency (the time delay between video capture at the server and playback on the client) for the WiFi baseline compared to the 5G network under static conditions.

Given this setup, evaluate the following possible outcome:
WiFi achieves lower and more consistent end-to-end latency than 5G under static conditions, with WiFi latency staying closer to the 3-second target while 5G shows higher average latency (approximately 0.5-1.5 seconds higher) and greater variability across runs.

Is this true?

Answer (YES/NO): YES